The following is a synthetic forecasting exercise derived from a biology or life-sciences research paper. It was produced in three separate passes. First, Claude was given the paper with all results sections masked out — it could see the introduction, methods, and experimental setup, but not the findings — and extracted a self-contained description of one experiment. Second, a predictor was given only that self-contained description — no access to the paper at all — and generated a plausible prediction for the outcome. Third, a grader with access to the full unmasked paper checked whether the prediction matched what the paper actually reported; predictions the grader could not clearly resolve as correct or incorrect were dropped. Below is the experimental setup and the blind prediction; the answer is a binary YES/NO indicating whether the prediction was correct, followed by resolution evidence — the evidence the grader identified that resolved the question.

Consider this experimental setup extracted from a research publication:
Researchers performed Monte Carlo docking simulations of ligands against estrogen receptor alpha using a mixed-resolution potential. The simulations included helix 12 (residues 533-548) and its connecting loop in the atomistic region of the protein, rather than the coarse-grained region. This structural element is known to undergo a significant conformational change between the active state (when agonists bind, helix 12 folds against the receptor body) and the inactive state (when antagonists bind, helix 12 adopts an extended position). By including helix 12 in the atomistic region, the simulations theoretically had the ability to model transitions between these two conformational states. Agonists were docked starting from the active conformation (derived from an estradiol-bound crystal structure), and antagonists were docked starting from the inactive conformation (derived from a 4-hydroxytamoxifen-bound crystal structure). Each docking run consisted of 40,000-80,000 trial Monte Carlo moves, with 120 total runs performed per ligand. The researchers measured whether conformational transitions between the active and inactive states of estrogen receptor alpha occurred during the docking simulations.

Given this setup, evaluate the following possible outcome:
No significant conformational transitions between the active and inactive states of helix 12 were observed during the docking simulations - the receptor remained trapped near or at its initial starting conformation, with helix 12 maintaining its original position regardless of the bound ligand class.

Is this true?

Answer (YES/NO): YES